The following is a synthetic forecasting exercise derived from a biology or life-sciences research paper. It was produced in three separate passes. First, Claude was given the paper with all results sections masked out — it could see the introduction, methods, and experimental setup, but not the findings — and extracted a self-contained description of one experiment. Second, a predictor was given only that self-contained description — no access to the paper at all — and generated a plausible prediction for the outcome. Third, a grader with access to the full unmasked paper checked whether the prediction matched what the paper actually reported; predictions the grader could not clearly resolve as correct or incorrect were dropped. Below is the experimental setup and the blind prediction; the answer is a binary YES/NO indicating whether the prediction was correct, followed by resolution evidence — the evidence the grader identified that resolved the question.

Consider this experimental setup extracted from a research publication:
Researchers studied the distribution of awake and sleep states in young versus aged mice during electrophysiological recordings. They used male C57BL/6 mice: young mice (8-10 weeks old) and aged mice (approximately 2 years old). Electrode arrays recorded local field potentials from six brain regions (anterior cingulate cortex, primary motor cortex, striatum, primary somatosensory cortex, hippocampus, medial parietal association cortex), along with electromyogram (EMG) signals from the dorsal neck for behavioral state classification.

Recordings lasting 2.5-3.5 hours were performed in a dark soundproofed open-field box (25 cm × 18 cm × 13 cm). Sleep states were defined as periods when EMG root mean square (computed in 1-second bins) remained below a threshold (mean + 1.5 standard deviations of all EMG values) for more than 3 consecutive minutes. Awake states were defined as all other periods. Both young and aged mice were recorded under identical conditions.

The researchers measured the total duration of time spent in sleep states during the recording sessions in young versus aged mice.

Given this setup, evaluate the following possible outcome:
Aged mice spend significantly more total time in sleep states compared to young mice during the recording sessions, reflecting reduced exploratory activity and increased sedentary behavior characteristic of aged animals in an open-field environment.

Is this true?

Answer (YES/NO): NO